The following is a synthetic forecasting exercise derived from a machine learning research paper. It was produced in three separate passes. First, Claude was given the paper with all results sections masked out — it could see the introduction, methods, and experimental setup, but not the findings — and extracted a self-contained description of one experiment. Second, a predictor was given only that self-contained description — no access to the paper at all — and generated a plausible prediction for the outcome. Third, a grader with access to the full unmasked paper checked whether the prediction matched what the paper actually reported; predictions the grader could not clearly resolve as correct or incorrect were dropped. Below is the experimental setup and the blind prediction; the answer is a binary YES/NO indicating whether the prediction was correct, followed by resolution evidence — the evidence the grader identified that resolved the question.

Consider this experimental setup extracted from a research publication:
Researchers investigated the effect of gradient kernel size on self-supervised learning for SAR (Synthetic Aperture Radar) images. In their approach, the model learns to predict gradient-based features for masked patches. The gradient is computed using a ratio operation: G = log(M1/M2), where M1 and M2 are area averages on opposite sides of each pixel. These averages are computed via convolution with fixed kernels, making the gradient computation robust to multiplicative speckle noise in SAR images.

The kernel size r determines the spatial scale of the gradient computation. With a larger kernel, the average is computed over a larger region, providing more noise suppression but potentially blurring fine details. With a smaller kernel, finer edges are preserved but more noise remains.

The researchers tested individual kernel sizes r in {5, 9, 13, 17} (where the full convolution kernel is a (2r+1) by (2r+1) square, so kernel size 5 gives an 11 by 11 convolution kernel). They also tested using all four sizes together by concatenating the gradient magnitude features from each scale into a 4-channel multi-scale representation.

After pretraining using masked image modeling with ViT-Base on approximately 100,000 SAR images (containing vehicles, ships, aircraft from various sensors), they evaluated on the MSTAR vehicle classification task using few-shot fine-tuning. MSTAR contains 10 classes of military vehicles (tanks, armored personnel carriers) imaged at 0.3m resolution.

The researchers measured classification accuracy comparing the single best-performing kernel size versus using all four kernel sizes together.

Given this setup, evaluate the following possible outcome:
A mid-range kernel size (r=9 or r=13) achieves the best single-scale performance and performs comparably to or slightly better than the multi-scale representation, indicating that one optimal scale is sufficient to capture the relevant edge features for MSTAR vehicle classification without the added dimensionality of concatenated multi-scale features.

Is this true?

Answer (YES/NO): NO